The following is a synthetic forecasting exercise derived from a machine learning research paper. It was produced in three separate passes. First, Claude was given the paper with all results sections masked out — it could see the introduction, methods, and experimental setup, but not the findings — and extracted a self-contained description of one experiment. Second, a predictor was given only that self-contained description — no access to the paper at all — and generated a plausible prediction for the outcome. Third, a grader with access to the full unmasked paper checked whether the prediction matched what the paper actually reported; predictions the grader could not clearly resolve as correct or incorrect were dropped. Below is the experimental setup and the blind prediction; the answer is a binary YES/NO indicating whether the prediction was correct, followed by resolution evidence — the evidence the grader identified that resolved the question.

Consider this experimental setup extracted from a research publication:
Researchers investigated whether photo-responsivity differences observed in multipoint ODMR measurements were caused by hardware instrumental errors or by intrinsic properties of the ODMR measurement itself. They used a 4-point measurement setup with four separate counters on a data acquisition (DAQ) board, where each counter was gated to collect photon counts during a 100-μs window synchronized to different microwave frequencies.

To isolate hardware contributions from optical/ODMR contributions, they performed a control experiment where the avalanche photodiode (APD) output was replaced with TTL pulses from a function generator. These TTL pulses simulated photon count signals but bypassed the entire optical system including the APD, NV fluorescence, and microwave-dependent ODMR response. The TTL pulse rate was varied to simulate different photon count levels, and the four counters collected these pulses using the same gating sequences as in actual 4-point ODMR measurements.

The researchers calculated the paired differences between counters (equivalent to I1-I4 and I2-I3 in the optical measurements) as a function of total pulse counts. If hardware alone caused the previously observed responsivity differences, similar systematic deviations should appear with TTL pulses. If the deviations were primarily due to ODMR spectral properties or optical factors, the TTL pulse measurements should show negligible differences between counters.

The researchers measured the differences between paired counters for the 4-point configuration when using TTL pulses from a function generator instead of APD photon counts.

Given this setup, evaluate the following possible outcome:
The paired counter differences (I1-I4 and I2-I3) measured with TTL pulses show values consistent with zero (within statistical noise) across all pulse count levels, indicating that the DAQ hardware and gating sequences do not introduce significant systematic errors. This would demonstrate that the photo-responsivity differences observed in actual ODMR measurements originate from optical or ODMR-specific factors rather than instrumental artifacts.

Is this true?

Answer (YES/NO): NO